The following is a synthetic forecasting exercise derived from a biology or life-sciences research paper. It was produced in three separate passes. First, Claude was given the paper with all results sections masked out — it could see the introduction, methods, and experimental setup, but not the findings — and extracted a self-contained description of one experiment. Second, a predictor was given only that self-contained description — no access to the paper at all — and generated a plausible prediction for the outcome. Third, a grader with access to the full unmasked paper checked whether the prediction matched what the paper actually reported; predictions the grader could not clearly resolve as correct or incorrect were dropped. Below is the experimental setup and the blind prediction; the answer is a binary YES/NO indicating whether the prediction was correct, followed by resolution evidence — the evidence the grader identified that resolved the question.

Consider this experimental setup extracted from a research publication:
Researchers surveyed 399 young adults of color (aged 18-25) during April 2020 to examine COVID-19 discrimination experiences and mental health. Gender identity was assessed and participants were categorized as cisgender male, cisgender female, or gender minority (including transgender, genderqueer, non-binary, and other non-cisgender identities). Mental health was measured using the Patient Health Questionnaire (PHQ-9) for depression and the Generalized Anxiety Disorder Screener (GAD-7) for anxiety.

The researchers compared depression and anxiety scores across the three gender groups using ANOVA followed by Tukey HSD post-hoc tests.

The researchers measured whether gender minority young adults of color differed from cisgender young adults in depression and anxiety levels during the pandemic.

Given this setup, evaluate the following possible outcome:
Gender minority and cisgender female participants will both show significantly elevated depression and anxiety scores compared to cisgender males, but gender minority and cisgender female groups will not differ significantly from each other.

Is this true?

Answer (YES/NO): NO